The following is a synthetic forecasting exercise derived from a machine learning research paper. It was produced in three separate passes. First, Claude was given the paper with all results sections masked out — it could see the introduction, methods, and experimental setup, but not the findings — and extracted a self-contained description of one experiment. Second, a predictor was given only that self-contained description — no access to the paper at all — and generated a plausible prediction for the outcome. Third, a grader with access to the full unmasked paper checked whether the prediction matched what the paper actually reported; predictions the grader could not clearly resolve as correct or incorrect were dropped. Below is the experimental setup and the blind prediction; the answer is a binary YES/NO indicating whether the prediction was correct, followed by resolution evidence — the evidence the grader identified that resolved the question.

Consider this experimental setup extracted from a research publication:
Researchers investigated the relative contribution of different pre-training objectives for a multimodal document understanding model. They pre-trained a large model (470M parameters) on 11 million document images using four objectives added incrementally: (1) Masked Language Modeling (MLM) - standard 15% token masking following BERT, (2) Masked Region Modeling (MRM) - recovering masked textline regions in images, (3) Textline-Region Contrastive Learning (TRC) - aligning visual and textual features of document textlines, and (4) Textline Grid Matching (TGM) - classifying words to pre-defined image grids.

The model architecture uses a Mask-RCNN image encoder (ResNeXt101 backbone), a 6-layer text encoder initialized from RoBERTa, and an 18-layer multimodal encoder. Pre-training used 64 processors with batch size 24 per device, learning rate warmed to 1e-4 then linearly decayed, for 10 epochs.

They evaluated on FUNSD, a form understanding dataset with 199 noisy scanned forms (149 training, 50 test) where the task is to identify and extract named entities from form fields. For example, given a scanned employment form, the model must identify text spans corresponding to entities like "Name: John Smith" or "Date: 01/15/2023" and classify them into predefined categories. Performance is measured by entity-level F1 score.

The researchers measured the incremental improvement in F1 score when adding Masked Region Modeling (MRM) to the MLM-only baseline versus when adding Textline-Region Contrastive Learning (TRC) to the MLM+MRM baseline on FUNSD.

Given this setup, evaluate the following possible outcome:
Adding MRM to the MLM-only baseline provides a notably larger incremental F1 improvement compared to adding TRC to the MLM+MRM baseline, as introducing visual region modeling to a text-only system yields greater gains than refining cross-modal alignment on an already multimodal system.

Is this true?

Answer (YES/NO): YES